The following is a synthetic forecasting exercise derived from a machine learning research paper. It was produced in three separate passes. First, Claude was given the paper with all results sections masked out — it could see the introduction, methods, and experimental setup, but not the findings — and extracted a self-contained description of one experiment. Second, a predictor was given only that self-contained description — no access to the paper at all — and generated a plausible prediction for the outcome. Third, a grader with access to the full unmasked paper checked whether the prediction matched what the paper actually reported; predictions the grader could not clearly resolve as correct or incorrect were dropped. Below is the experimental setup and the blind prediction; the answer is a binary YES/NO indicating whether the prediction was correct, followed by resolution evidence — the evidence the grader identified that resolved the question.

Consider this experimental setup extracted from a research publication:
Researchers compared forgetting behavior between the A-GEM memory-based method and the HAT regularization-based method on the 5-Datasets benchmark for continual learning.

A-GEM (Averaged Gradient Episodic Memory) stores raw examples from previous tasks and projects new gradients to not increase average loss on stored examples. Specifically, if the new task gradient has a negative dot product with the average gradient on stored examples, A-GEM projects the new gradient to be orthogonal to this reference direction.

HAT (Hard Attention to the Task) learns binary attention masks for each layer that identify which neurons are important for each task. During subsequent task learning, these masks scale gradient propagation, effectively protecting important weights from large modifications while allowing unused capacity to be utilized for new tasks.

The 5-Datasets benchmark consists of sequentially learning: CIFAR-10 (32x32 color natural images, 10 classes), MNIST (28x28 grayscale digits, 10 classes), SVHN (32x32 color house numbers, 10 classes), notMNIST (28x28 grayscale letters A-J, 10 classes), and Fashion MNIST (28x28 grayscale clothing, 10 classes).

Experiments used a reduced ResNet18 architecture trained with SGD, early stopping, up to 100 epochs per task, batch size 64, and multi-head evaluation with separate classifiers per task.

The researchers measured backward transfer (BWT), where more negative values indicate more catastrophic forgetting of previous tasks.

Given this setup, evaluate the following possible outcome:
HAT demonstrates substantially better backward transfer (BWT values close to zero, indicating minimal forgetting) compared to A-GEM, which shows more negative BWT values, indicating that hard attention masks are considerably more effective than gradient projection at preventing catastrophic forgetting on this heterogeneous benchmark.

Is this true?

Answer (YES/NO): YES